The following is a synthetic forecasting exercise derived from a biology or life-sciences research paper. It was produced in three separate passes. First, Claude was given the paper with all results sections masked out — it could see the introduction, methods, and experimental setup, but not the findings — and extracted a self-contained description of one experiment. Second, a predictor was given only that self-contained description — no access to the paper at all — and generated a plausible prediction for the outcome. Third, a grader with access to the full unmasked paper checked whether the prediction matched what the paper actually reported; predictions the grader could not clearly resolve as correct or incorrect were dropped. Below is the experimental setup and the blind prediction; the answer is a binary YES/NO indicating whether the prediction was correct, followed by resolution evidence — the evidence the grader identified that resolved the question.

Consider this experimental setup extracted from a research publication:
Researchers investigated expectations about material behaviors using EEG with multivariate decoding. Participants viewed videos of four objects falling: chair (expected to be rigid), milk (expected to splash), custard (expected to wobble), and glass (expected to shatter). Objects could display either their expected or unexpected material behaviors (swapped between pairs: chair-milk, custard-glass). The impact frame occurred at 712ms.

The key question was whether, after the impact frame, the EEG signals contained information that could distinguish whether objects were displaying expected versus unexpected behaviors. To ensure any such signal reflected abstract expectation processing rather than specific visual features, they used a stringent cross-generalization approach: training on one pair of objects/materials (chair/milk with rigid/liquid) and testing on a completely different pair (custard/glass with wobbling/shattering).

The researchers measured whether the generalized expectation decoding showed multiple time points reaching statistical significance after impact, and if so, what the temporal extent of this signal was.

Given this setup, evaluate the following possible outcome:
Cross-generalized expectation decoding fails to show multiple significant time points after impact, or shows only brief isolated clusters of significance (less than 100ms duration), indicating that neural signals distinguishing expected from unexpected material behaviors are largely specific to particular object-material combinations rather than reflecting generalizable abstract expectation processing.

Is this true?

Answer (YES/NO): NO